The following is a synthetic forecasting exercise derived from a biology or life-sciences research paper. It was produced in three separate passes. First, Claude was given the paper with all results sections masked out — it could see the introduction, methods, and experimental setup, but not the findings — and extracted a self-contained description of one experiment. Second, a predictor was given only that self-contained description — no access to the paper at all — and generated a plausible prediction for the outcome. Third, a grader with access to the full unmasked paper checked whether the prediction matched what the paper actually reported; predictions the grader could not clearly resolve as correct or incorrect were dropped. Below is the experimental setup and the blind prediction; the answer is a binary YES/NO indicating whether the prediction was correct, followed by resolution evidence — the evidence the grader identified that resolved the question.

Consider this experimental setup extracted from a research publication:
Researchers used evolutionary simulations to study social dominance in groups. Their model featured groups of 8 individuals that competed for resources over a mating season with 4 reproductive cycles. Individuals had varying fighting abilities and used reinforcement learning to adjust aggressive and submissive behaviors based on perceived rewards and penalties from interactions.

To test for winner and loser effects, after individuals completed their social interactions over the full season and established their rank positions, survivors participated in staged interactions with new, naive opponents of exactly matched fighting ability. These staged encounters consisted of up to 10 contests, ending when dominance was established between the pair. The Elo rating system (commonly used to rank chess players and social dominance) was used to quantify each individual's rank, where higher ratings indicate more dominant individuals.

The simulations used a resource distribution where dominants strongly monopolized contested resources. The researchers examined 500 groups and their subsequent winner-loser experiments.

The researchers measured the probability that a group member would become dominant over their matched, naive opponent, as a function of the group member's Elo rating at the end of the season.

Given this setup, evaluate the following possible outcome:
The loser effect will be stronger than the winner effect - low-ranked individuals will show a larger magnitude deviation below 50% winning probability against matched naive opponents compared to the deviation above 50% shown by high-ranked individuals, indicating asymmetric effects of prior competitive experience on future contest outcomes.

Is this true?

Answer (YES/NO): YES